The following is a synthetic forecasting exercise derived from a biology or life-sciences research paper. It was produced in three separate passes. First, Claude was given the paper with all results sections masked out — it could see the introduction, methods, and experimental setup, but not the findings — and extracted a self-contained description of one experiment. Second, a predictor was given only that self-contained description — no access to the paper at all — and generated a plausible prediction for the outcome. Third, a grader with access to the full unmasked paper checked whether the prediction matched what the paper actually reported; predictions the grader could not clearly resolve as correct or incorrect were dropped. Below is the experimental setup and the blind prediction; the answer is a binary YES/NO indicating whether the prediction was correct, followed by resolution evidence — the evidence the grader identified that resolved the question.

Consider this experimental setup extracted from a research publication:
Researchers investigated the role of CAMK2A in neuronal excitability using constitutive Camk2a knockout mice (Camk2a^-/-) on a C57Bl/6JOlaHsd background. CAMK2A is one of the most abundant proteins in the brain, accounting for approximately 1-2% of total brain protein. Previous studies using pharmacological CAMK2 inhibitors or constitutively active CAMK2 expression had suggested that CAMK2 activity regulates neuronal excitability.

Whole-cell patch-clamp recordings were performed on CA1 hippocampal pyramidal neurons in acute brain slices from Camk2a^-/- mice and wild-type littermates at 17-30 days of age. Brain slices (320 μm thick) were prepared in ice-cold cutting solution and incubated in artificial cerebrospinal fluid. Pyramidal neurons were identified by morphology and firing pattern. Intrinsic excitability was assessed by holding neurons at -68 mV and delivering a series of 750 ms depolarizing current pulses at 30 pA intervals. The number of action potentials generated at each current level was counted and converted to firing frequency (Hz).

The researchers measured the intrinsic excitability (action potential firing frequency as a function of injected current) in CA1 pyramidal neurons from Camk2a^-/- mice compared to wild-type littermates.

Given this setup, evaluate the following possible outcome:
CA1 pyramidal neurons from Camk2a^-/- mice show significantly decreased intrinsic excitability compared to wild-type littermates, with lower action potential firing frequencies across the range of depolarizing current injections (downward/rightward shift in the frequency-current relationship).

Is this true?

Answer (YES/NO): NO